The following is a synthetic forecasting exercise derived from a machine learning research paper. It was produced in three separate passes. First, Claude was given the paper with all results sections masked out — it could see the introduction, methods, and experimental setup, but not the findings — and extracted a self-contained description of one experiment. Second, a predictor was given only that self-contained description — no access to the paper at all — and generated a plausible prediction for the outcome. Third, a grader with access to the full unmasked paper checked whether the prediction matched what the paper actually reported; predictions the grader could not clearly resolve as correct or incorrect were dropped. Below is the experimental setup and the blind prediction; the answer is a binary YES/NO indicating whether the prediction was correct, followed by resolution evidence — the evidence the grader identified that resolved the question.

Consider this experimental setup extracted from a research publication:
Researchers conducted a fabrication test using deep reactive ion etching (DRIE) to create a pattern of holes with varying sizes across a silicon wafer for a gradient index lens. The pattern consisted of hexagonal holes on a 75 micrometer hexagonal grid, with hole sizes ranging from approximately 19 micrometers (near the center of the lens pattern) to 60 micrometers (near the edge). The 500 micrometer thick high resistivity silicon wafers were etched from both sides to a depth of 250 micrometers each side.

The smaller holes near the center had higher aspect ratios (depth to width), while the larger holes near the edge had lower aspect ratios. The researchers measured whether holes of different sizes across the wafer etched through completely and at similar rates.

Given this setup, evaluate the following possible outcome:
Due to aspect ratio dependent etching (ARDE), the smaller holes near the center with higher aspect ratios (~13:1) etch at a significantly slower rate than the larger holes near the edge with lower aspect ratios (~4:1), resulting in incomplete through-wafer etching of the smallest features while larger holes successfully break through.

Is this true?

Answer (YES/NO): YES